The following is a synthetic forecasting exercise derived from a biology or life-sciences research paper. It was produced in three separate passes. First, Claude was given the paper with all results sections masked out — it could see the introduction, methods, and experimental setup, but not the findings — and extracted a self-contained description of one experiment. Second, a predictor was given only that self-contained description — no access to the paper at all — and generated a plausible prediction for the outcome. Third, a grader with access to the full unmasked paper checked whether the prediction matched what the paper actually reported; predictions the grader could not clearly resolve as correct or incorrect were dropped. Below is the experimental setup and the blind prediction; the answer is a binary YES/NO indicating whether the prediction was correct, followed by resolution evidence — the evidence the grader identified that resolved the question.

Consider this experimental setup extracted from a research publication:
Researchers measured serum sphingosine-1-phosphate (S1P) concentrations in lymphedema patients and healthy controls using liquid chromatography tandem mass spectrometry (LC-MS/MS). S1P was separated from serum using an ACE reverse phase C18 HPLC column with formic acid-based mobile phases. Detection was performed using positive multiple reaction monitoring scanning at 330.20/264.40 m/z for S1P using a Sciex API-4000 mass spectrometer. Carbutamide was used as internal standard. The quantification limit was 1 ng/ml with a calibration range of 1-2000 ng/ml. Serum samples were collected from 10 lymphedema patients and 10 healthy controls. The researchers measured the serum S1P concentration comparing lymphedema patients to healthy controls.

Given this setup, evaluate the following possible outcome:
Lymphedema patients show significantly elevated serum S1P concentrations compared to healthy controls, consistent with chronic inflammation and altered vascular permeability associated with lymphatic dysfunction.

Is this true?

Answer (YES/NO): NO